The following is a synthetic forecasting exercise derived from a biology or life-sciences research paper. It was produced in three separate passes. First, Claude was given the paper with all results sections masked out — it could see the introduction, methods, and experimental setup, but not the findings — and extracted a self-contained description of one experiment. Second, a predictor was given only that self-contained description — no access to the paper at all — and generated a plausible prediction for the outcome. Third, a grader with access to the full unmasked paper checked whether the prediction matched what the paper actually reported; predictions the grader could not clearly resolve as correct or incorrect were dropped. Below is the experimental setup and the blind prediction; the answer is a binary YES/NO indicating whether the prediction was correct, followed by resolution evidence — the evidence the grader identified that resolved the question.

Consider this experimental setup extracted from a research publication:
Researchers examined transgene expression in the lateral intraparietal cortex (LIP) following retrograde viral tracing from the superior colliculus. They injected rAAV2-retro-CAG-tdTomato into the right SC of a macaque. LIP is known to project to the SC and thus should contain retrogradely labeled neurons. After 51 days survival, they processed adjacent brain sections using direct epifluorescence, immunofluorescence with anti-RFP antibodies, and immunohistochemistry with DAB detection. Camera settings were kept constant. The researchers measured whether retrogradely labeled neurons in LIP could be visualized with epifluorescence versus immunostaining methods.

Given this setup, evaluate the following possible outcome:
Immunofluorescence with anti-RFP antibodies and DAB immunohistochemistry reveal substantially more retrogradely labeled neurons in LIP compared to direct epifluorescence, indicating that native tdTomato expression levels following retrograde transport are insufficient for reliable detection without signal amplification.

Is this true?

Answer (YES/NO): YES